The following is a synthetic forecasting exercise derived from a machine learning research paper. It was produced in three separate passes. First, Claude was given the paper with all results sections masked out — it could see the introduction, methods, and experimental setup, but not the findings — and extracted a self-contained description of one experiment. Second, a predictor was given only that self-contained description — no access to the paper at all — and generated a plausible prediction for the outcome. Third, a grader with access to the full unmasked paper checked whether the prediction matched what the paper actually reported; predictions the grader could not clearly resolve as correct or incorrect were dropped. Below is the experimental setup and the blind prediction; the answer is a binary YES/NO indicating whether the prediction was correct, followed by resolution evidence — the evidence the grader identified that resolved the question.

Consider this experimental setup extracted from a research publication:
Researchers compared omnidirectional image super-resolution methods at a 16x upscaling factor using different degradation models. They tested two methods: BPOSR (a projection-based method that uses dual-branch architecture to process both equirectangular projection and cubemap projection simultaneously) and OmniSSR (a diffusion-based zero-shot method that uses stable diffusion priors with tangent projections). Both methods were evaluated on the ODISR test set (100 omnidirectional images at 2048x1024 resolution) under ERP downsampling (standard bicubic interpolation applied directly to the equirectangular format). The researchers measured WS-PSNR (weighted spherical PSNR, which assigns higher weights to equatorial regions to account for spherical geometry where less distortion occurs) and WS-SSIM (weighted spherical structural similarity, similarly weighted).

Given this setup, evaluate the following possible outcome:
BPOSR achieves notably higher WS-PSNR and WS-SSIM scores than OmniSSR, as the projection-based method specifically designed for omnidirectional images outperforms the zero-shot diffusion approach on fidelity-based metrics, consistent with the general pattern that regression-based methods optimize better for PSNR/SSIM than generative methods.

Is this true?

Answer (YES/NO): NO